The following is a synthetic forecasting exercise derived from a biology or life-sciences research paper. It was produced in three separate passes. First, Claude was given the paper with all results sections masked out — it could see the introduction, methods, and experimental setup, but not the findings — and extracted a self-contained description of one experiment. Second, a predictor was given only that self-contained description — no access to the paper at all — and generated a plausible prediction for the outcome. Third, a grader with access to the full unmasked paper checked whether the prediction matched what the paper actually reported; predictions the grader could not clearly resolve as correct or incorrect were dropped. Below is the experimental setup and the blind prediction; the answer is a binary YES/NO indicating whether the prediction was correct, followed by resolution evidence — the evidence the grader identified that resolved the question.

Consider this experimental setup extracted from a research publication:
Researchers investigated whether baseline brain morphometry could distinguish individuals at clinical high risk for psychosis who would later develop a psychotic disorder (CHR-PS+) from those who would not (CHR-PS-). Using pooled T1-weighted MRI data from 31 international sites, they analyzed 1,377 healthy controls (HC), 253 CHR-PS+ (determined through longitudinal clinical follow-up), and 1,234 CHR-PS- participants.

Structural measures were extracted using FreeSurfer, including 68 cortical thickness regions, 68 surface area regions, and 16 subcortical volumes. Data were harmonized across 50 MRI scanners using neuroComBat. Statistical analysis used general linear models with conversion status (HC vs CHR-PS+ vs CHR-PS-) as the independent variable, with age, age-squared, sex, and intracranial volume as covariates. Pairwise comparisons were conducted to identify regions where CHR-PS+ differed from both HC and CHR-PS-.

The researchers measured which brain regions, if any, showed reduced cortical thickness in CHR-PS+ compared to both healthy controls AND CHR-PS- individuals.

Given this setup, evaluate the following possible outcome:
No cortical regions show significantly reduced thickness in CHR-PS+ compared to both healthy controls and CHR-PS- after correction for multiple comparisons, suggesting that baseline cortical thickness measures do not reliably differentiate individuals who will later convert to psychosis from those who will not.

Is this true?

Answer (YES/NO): NO